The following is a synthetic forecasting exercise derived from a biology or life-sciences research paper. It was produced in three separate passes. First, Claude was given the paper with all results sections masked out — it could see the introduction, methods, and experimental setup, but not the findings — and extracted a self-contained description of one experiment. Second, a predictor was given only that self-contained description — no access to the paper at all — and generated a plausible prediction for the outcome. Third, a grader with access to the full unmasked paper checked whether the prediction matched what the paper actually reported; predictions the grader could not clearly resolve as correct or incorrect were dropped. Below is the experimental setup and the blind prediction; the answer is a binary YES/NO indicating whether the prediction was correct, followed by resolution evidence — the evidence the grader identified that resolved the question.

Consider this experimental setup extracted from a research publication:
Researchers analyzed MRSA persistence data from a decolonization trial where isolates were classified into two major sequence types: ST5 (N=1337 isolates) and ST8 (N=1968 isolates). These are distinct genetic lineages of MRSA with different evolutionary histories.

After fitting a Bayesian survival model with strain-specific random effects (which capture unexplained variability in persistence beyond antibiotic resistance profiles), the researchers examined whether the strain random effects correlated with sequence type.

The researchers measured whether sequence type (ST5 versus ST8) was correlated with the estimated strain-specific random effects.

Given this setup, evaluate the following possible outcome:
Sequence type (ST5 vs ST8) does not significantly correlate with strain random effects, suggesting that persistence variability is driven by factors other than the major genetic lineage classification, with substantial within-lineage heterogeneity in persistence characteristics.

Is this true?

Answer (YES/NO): YES